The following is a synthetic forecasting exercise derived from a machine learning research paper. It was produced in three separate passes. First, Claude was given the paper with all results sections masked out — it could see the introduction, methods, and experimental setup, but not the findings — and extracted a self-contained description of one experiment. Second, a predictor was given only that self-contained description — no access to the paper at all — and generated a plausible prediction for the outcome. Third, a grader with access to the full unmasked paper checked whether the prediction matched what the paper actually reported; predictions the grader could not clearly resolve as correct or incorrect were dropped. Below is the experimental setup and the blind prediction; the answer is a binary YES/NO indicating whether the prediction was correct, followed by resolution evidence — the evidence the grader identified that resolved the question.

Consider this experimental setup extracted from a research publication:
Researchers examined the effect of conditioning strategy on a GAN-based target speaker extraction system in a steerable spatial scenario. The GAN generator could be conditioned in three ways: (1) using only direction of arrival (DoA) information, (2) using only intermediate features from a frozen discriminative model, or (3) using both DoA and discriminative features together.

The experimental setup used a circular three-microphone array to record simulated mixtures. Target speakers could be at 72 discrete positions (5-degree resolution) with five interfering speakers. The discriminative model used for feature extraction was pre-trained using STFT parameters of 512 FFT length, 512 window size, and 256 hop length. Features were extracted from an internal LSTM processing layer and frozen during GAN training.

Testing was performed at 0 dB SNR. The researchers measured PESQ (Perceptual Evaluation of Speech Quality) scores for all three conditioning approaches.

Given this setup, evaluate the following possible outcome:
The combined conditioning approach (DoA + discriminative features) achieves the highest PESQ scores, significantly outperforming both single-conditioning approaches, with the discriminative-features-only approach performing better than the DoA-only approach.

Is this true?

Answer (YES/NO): YES